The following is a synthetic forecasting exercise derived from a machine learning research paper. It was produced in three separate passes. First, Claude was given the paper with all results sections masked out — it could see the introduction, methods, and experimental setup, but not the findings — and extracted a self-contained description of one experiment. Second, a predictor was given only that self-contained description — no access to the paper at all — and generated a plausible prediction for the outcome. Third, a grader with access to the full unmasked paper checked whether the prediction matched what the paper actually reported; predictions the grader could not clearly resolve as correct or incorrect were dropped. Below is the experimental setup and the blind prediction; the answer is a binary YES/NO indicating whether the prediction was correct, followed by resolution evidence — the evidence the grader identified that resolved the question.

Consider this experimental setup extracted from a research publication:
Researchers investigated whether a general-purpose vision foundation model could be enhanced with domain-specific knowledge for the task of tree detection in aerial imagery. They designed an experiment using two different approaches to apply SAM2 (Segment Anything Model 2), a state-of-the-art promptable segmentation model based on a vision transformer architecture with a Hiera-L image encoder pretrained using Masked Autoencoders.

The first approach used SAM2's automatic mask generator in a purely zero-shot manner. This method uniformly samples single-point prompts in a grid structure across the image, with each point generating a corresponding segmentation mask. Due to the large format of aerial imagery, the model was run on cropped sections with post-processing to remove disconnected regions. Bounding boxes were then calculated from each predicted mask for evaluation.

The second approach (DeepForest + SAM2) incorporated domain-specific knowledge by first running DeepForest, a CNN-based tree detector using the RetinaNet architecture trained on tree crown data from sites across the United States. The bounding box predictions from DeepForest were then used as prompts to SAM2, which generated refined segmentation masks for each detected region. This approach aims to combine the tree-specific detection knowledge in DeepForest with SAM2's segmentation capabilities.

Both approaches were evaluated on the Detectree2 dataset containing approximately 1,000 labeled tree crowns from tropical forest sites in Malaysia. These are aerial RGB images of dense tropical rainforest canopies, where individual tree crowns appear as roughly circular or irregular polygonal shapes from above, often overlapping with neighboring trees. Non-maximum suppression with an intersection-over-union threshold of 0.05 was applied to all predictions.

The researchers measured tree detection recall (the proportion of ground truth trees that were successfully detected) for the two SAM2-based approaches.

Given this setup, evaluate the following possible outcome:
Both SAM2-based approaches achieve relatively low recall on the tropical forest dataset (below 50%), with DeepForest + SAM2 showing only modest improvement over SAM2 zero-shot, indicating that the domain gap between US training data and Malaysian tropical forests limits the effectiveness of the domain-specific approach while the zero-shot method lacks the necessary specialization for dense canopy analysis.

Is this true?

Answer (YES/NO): NO